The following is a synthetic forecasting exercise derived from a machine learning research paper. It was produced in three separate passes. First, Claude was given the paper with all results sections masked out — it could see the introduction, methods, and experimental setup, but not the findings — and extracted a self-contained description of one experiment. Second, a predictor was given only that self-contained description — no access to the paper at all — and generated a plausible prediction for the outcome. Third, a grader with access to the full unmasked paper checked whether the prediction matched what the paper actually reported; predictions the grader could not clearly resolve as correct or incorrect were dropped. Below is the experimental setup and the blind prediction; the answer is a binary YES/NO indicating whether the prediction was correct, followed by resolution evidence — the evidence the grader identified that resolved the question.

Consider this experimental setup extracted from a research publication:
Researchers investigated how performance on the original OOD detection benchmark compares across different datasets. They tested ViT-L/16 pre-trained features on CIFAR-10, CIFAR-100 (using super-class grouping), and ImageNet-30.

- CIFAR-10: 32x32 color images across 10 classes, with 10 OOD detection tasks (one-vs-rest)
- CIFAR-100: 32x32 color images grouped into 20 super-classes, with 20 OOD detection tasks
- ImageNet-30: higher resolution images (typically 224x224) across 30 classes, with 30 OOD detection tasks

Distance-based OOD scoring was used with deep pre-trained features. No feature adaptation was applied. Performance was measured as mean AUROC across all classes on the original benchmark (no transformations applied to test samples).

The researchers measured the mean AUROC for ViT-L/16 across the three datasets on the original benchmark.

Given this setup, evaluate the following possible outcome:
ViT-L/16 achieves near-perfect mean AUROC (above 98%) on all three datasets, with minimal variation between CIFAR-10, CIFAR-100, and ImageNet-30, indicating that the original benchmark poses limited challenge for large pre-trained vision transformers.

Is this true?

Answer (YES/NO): YES